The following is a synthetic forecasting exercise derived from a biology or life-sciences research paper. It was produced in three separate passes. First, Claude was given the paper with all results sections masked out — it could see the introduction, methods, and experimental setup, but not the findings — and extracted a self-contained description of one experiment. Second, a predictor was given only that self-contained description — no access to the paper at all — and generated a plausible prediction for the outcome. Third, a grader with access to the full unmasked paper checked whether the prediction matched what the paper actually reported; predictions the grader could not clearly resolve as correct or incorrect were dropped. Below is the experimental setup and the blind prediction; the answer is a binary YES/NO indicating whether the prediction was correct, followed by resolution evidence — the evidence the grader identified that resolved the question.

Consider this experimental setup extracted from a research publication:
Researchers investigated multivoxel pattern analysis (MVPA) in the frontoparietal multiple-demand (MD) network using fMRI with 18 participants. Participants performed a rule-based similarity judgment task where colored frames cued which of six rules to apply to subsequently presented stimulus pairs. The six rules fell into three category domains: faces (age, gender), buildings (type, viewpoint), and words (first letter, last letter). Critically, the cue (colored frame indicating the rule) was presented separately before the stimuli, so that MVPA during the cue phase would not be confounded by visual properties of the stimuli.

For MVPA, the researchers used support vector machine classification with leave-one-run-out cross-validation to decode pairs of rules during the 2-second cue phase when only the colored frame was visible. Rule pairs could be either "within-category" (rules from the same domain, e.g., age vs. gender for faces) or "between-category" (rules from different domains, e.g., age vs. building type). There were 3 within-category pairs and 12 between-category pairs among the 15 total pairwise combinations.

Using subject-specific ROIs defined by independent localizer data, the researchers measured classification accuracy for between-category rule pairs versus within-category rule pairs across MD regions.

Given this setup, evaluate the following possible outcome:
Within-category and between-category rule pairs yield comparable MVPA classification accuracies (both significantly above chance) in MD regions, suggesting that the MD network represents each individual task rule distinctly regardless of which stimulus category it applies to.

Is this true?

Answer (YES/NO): NO